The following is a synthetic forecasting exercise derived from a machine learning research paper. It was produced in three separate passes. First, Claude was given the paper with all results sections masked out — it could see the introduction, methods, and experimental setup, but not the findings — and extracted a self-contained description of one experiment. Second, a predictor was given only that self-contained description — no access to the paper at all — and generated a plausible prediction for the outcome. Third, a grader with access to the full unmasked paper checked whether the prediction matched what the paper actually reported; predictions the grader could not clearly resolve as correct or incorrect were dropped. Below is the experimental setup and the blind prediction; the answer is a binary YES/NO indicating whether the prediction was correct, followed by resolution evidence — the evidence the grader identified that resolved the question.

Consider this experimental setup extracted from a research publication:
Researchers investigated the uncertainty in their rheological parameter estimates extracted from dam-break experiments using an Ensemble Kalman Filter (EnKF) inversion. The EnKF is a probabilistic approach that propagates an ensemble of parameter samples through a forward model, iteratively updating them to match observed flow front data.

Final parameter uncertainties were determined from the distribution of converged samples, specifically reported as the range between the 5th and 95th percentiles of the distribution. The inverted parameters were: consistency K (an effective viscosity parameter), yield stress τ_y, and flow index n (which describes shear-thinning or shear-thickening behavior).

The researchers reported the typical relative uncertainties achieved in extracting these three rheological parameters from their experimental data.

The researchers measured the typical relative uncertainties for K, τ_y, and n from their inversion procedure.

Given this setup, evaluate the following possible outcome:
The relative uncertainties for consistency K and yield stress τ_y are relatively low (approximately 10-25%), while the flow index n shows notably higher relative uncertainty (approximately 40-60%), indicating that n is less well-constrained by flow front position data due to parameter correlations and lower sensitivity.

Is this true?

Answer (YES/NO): NO